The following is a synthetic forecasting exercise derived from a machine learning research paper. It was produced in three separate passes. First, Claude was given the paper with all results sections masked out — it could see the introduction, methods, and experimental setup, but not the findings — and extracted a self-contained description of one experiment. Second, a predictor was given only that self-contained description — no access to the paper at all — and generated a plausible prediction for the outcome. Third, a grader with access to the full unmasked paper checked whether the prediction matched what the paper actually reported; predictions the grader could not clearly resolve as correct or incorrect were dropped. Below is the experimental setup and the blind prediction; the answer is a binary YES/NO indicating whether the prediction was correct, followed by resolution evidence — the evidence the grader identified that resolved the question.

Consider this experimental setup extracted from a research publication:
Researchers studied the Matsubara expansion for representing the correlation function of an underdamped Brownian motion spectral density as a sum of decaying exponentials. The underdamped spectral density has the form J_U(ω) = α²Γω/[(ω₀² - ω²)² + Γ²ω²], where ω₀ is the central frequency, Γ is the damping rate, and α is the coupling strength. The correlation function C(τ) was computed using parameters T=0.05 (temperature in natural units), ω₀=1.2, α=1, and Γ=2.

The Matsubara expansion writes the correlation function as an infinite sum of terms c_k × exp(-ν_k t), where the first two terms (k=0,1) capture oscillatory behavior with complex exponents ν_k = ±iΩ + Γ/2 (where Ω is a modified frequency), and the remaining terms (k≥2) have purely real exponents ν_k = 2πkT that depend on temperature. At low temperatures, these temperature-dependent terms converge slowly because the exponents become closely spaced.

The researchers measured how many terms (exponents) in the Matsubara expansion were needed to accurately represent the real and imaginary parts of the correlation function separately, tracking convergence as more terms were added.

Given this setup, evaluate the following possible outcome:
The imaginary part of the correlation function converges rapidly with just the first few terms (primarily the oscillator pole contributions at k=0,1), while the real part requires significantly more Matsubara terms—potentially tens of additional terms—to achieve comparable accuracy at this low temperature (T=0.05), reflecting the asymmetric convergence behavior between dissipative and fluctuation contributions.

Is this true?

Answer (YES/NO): YES